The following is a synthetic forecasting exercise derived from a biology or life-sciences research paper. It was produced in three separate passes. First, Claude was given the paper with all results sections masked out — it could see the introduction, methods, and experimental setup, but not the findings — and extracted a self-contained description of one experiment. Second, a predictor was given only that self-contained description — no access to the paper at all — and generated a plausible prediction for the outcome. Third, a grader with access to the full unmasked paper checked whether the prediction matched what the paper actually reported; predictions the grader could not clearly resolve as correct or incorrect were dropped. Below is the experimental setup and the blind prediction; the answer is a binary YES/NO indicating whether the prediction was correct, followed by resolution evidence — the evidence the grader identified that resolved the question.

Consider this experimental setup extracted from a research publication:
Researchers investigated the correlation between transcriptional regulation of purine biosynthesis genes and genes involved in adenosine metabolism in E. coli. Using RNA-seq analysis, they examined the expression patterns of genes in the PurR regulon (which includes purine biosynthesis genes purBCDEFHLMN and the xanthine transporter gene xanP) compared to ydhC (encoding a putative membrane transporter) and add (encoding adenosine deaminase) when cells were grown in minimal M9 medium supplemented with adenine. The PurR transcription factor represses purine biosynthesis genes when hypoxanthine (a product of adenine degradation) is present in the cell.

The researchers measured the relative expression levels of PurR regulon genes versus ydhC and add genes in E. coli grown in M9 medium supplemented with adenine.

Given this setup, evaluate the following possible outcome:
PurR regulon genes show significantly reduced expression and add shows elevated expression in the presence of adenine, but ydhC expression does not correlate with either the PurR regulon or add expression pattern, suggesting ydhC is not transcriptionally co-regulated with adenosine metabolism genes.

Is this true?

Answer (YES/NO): NO